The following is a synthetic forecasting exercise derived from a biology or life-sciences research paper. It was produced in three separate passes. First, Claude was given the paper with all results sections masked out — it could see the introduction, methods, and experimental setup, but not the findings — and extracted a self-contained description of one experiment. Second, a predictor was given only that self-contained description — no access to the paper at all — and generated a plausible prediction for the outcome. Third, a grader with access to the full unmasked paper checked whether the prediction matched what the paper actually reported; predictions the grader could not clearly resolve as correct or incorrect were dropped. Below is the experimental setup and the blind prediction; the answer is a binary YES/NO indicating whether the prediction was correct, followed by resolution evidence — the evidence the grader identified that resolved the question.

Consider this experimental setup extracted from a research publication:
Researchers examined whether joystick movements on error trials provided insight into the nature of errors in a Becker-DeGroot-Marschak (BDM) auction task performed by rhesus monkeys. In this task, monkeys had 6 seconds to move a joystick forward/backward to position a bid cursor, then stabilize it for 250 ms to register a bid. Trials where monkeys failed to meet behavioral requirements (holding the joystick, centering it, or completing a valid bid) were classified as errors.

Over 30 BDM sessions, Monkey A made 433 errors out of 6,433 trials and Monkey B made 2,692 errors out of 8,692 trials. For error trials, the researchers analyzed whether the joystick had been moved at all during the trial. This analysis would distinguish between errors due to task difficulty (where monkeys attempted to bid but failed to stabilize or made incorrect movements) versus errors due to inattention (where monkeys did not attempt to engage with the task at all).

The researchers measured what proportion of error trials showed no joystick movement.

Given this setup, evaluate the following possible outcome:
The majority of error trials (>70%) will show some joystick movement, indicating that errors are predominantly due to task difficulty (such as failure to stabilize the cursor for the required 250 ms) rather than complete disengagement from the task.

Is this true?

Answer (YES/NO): NO